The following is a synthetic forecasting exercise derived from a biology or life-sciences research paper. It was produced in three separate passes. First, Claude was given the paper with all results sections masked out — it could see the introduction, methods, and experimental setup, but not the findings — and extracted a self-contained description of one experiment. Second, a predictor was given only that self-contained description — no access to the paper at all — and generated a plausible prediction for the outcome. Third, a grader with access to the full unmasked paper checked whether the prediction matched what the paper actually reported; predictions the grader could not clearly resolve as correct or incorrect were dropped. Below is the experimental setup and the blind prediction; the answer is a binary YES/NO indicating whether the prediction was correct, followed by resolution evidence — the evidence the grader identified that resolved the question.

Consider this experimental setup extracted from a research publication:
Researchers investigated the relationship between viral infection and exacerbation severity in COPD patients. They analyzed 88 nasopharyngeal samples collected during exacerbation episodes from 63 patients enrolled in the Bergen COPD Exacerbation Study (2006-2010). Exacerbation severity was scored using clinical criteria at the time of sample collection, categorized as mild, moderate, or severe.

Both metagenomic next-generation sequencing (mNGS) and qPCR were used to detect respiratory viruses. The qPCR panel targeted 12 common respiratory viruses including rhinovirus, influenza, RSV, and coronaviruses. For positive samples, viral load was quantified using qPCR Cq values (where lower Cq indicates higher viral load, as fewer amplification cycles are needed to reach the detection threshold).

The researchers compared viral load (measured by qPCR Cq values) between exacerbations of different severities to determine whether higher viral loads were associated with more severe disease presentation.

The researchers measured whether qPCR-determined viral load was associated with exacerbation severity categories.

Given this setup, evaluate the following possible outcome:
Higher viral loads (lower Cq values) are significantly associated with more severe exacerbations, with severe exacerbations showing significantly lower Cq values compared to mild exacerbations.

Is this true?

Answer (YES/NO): NO